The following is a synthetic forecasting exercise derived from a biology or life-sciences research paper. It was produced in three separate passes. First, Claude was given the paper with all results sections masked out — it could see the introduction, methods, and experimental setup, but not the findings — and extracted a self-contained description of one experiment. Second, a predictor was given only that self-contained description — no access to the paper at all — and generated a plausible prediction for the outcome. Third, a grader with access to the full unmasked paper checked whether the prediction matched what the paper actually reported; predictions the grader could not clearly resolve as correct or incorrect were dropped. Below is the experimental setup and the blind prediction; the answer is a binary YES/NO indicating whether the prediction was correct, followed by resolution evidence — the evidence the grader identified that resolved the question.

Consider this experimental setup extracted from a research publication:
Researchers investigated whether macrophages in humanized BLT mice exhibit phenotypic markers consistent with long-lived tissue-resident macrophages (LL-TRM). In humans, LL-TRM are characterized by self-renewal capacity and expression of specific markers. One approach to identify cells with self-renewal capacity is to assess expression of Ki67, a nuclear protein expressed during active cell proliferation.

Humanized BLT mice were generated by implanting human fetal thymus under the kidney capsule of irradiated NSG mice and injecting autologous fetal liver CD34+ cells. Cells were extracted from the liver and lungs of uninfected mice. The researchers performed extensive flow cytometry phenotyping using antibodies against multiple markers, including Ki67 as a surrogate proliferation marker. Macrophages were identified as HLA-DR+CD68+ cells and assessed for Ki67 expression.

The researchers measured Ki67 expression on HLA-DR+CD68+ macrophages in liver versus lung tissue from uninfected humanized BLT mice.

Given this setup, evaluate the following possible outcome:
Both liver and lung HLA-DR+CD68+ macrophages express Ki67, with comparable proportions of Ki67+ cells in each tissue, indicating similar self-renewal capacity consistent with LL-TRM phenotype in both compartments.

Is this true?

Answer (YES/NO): NO